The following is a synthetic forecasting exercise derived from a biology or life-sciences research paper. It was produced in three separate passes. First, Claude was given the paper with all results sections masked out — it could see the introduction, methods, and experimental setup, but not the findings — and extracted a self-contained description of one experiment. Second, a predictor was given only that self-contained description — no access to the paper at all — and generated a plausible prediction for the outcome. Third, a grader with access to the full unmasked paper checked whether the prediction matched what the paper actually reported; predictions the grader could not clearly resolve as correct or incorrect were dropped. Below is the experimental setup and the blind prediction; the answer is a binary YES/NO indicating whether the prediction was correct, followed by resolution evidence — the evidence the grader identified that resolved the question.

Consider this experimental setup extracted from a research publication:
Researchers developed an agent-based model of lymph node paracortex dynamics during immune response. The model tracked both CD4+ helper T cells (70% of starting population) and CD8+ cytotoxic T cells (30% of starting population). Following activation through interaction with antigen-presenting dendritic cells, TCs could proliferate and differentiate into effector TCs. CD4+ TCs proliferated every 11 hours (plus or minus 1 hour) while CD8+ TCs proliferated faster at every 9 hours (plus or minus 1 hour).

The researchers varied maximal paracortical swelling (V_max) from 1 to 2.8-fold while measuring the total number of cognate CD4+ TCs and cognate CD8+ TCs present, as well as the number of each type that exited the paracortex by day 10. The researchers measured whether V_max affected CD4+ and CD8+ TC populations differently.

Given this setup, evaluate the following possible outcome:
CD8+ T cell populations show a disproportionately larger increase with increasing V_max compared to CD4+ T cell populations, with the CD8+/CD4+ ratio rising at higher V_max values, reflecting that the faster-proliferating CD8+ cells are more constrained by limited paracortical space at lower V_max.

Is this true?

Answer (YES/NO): NO